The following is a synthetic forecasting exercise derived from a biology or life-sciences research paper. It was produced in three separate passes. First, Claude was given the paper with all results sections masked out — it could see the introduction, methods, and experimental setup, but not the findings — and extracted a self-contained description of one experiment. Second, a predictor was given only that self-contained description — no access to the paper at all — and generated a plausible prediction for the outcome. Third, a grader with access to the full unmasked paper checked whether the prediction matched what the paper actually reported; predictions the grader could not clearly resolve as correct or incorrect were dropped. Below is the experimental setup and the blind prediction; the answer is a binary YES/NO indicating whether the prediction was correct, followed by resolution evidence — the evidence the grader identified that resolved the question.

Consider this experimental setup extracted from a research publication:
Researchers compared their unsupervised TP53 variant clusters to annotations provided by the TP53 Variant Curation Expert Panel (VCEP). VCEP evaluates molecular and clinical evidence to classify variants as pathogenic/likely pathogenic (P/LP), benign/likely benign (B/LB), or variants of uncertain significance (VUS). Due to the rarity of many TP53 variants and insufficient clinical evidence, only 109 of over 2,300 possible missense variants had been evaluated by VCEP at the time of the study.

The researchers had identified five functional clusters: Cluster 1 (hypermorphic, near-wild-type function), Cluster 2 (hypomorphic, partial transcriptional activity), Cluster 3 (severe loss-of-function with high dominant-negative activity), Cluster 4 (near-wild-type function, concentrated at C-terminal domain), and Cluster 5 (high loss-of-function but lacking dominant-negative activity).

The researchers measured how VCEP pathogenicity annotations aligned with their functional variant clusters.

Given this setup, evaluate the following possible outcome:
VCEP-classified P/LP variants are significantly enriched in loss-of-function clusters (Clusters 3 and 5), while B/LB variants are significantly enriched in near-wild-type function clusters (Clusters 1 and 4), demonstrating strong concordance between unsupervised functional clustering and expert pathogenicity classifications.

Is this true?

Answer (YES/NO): NO